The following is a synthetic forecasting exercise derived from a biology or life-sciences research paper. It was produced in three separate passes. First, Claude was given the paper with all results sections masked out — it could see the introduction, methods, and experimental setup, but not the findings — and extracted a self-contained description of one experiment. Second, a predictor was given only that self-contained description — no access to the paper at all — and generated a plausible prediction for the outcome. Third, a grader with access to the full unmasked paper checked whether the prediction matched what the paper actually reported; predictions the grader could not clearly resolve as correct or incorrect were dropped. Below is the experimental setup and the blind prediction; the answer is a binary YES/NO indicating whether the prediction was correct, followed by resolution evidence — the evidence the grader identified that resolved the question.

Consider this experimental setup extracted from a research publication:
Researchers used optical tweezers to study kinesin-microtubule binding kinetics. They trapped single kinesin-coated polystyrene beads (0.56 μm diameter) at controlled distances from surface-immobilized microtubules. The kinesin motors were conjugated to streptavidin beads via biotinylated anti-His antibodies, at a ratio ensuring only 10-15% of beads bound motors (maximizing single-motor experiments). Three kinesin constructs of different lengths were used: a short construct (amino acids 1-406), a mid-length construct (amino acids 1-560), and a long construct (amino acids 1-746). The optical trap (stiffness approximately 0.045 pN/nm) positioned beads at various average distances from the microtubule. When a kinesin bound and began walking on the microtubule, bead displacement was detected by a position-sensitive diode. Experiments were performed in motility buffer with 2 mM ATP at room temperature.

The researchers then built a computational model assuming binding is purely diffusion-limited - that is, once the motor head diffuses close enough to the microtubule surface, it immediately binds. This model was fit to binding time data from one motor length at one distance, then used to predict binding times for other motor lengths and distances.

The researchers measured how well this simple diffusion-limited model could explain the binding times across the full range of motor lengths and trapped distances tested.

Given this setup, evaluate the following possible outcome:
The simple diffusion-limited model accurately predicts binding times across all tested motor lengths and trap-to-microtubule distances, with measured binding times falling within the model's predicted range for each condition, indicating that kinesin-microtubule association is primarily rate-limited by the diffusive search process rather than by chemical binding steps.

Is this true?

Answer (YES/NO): NO